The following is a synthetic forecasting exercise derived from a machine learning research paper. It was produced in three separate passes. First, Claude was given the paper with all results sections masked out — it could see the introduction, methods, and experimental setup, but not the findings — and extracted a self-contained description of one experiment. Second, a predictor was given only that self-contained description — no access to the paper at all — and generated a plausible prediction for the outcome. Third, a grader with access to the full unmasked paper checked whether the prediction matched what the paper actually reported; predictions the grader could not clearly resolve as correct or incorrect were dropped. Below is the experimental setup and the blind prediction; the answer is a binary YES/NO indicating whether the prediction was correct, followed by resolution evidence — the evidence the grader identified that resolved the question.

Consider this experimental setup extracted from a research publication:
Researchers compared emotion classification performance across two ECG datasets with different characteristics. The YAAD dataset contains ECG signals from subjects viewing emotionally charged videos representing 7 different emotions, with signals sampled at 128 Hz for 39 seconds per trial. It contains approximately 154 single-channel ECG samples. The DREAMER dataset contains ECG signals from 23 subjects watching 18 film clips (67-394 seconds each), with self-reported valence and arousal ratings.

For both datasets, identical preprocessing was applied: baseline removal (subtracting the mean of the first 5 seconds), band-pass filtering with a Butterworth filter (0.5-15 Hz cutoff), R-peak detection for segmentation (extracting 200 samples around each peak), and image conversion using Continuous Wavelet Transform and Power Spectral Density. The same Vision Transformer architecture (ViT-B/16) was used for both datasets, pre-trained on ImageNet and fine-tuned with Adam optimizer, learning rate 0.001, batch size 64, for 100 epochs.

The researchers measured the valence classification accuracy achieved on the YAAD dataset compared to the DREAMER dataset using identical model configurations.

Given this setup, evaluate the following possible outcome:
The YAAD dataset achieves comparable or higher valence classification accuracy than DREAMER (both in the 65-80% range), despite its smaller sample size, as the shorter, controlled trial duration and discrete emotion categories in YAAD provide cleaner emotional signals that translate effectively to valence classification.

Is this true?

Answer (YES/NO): NO